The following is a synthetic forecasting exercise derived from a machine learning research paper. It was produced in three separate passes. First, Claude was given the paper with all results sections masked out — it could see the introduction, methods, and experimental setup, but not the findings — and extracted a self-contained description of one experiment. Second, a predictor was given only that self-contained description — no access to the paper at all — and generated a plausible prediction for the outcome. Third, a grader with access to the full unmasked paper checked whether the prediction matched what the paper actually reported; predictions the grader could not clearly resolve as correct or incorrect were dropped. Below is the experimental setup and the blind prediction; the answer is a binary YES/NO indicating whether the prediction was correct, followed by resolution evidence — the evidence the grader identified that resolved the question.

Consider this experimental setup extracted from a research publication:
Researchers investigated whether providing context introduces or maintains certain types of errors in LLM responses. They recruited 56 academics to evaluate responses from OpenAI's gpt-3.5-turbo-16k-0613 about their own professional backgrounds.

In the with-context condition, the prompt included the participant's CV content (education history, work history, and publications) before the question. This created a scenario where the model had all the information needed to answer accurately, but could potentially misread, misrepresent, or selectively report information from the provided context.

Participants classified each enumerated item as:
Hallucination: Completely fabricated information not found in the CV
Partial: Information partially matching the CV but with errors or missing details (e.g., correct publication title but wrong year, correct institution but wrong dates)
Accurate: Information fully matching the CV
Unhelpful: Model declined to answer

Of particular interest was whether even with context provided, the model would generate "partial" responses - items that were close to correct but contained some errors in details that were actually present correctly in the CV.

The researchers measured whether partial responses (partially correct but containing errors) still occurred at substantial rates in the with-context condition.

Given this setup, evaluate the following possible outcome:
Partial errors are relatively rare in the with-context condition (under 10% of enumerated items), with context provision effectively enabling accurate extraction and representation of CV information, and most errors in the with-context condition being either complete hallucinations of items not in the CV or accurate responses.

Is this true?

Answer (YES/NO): YES